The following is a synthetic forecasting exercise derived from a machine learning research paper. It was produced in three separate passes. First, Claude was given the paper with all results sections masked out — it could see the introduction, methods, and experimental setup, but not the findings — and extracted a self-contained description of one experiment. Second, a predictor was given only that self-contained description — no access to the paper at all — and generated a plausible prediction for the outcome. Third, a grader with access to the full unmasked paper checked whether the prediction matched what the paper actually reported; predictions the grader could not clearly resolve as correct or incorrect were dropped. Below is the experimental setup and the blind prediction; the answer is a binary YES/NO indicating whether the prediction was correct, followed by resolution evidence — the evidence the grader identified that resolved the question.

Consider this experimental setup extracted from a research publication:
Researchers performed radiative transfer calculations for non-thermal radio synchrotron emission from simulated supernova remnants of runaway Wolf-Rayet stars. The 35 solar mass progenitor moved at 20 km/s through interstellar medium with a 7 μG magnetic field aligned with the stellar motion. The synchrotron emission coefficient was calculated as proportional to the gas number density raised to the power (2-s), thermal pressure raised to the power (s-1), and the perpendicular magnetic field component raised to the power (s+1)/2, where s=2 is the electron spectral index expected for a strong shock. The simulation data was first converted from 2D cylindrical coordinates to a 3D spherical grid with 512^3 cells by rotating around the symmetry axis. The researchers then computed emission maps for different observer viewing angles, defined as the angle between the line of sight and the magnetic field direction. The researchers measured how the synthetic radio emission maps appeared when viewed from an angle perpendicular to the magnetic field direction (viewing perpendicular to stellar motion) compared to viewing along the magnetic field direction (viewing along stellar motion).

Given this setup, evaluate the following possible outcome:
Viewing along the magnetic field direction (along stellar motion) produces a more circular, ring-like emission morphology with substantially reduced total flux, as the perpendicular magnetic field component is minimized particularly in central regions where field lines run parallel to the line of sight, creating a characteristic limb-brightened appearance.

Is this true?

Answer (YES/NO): NO